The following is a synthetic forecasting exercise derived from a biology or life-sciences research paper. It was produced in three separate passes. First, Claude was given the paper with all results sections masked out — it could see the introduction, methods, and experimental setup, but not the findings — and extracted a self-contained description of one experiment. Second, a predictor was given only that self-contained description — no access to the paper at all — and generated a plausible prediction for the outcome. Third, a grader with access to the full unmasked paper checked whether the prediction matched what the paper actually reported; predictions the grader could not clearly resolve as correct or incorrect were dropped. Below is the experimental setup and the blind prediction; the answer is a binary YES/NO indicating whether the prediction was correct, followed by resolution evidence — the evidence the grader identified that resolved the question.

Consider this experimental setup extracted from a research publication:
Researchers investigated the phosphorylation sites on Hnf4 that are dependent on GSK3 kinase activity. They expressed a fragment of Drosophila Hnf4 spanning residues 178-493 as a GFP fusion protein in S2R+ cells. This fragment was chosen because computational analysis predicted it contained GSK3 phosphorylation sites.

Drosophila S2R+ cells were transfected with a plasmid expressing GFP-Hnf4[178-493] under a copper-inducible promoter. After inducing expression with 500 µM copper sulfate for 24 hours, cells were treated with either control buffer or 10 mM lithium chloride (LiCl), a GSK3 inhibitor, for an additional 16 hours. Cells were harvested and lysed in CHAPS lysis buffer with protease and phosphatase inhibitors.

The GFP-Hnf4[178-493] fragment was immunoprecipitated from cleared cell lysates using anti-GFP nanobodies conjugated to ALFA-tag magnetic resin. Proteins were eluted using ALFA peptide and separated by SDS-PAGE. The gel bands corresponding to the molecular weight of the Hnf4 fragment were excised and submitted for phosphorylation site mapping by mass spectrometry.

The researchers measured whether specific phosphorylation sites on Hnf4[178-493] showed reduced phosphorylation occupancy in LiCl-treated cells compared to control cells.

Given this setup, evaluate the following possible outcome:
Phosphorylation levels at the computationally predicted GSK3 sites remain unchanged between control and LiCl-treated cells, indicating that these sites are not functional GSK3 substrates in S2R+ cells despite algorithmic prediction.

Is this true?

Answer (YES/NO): NO